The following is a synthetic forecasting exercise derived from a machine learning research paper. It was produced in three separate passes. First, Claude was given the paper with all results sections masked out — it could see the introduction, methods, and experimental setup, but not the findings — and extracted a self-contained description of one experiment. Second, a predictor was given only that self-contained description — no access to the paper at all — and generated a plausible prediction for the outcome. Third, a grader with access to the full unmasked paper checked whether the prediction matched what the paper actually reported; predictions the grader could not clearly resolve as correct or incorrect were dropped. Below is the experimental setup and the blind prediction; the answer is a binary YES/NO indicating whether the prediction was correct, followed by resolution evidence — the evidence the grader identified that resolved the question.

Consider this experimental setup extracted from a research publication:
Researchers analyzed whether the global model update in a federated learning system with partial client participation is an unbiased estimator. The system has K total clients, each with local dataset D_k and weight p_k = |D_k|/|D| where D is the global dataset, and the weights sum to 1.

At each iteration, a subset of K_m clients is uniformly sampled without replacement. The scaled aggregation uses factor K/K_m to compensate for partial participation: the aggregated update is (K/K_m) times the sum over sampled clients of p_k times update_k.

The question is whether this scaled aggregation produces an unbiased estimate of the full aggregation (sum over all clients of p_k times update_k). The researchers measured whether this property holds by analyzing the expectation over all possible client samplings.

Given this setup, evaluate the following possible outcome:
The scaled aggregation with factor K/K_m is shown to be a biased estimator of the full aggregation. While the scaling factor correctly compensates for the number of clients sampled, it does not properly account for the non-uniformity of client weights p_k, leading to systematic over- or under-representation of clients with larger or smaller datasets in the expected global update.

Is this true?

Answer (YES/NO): NO